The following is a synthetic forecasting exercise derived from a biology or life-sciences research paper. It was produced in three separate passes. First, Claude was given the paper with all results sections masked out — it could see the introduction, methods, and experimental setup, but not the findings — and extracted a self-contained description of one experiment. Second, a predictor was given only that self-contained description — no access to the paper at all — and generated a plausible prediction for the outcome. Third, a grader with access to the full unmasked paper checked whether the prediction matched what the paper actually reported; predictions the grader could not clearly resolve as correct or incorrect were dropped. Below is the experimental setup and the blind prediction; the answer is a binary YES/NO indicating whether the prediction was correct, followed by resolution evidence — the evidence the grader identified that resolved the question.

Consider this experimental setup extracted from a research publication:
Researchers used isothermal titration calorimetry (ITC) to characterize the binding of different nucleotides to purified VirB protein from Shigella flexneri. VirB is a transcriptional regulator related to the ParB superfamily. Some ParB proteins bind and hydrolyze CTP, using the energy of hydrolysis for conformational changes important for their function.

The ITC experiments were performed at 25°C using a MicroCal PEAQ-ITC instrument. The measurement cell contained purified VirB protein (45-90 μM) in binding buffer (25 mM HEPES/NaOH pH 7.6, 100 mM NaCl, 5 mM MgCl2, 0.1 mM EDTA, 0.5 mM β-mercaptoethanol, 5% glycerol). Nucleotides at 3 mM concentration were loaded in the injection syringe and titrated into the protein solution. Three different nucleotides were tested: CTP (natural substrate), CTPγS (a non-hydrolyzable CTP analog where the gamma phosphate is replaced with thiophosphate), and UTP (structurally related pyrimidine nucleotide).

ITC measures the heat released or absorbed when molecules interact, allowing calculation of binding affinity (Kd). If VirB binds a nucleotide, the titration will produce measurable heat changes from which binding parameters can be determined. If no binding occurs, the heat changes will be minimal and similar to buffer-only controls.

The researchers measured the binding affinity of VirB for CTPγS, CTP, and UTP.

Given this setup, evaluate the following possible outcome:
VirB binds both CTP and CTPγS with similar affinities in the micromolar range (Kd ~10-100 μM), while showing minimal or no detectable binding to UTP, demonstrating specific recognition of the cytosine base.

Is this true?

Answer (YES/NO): YES